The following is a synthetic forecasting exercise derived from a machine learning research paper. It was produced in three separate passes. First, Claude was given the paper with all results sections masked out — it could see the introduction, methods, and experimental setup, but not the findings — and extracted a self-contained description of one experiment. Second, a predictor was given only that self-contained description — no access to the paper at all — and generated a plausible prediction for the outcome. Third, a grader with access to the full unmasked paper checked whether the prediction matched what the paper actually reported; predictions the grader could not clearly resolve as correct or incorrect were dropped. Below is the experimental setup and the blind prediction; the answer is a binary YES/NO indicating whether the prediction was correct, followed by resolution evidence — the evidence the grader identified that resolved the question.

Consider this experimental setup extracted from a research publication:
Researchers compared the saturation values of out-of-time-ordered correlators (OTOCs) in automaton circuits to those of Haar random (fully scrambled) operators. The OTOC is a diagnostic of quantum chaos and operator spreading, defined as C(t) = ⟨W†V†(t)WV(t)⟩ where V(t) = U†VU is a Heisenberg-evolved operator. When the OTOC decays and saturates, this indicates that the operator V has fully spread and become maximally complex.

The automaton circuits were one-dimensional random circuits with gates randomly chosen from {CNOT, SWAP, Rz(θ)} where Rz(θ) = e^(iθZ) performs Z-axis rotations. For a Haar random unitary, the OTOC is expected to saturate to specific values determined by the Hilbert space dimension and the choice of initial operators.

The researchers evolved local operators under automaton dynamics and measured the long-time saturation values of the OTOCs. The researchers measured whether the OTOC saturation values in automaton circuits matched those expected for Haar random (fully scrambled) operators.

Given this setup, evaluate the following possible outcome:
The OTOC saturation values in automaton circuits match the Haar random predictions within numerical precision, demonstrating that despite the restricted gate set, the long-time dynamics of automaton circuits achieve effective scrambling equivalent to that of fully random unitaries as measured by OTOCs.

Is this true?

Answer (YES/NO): YES